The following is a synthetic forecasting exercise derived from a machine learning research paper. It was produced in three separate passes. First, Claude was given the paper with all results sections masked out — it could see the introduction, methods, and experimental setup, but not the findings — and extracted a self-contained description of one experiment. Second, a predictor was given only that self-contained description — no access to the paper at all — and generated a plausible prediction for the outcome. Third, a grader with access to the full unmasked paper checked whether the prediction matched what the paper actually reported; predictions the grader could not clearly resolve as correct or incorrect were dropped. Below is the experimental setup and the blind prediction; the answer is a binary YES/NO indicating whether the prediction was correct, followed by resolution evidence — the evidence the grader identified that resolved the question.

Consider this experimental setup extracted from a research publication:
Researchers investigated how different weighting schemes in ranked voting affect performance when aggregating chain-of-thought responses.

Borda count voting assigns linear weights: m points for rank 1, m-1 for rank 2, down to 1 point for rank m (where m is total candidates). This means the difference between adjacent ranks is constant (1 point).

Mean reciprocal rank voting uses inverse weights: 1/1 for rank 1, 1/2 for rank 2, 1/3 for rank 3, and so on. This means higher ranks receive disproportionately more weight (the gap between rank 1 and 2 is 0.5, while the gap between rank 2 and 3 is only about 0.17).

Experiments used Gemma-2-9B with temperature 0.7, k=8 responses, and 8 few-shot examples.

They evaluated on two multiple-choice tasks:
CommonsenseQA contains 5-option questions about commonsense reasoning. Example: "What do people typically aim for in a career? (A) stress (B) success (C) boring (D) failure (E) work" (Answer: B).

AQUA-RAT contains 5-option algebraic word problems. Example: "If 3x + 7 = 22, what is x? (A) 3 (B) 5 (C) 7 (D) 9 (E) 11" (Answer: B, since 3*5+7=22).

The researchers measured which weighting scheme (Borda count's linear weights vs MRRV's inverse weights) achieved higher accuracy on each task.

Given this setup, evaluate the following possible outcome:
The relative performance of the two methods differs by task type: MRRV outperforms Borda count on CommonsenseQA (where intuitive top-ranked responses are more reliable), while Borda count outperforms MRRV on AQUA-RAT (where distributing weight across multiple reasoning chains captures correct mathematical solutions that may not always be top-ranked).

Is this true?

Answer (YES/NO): NO